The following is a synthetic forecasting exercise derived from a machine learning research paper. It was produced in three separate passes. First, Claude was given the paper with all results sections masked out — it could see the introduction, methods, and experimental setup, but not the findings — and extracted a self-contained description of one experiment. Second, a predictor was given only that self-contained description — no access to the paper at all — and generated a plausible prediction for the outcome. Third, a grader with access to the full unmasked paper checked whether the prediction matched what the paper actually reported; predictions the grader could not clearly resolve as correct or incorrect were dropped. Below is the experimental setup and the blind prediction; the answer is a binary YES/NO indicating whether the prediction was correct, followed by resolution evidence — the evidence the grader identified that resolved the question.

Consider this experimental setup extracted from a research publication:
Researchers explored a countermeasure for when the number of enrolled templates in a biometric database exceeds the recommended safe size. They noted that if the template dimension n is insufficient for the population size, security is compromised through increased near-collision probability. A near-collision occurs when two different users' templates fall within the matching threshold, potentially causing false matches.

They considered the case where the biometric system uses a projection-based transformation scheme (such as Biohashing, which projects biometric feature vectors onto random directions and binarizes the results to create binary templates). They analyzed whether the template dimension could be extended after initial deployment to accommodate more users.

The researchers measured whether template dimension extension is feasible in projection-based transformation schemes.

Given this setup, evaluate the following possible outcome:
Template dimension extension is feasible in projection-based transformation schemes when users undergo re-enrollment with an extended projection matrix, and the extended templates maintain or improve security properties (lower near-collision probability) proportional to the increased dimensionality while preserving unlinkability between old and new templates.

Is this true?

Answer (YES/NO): NO